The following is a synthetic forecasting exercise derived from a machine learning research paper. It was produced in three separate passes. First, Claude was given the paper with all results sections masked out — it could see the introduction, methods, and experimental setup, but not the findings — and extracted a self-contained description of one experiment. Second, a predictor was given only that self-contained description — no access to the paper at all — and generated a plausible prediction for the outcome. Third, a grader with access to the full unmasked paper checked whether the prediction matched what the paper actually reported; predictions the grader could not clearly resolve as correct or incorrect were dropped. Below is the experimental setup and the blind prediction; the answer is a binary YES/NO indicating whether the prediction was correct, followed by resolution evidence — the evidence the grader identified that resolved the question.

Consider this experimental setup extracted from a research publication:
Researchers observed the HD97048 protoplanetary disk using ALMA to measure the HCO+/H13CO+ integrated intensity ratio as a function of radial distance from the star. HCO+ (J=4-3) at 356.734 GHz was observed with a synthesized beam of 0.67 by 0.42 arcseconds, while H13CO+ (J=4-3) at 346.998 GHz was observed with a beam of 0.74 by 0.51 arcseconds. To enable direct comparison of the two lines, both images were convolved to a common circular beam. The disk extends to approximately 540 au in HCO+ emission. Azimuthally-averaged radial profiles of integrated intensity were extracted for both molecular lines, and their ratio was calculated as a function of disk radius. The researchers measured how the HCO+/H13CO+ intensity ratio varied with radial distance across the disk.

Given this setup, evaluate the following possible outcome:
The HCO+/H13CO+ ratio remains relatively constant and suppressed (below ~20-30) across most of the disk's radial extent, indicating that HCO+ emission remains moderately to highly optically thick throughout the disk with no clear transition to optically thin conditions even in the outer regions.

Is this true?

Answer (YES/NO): YES